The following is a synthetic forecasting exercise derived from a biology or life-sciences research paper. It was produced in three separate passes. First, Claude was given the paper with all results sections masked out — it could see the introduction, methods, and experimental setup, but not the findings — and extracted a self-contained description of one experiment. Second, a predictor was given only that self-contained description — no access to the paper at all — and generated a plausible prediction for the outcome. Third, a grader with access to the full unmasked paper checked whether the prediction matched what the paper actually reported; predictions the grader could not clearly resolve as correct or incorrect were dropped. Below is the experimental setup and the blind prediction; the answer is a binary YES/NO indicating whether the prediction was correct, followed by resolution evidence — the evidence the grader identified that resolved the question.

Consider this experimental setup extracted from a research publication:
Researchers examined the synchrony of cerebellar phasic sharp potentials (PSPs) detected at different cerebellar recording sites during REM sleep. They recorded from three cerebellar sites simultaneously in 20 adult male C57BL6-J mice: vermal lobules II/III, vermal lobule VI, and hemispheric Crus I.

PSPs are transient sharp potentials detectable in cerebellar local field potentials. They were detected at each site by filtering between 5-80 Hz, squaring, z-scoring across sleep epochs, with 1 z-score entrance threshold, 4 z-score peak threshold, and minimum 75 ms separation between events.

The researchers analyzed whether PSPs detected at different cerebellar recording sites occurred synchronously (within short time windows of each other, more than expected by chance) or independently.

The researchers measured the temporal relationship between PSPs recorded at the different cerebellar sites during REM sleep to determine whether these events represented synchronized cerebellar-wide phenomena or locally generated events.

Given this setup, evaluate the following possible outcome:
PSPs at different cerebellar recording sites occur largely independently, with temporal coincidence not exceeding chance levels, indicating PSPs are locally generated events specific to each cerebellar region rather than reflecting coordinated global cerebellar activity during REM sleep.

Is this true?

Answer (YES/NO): NO